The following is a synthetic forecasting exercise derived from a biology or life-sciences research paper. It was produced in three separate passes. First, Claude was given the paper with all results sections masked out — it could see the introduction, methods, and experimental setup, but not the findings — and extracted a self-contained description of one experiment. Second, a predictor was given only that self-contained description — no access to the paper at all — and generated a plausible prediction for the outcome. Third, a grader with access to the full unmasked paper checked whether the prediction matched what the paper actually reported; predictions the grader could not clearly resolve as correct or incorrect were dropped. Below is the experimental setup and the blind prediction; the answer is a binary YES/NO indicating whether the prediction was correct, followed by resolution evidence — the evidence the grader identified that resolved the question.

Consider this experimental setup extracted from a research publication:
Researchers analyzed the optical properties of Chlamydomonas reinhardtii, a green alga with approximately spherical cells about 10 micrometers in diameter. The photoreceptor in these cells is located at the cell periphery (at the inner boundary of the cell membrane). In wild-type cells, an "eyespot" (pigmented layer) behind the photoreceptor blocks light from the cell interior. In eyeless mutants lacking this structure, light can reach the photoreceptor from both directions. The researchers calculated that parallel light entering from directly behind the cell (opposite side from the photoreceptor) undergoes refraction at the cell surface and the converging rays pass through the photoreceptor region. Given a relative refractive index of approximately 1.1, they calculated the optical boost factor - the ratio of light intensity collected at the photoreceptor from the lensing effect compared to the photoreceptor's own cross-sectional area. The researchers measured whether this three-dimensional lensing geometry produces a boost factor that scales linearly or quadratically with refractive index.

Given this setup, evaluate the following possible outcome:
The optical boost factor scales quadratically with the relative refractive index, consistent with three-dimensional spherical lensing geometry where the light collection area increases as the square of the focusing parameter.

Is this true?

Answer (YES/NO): YES